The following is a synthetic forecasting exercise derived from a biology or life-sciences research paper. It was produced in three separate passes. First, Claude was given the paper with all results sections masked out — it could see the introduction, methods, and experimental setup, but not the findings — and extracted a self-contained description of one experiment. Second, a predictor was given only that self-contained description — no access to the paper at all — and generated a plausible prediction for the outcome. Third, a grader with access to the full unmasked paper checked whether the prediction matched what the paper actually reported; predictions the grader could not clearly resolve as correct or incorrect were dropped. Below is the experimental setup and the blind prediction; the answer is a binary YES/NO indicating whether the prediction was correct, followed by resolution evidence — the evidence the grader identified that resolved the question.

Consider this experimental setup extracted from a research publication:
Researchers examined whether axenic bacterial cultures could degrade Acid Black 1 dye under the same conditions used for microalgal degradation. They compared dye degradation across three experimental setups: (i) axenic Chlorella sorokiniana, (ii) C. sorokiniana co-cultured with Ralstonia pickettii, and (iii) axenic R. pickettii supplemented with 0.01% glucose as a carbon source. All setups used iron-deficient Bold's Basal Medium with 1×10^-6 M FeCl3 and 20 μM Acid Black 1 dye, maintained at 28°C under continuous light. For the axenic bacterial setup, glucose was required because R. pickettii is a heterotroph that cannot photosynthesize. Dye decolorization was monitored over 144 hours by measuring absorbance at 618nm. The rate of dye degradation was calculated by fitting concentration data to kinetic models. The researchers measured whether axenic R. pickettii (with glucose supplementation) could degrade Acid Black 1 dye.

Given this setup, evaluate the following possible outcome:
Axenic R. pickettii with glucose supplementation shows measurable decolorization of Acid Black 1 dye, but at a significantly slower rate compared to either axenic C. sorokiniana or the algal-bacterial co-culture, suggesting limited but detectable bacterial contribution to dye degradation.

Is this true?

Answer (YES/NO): NO